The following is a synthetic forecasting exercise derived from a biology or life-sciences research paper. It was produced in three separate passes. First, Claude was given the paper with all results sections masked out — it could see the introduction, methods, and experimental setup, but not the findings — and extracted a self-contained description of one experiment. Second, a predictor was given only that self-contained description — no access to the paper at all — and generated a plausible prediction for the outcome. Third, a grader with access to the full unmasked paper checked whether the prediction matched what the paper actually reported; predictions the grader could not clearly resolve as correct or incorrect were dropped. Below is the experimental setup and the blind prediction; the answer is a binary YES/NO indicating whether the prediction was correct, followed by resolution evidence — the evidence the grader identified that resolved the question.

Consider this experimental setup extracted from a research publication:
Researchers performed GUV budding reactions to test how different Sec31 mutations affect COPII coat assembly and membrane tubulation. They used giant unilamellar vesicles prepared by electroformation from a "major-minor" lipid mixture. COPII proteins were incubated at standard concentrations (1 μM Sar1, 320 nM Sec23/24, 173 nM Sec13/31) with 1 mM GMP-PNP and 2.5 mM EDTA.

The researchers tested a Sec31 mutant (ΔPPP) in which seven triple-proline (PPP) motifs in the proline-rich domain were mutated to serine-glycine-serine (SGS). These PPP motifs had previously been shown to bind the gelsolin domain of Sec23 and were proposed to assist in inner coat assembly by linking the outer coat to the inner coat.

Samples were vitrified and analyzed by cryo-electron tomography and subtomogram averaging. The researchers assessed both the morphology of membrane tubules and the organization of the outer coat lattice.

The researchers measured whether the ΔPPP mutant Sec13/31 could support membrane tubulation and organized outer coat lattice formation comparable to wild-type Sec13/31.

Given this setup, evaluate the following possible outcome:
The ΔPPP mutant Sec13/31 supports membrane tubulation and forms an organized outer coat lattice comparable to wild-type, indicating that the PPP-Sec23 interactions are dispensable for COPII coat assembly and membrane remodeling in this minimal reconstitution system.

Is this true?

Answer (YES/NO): NO